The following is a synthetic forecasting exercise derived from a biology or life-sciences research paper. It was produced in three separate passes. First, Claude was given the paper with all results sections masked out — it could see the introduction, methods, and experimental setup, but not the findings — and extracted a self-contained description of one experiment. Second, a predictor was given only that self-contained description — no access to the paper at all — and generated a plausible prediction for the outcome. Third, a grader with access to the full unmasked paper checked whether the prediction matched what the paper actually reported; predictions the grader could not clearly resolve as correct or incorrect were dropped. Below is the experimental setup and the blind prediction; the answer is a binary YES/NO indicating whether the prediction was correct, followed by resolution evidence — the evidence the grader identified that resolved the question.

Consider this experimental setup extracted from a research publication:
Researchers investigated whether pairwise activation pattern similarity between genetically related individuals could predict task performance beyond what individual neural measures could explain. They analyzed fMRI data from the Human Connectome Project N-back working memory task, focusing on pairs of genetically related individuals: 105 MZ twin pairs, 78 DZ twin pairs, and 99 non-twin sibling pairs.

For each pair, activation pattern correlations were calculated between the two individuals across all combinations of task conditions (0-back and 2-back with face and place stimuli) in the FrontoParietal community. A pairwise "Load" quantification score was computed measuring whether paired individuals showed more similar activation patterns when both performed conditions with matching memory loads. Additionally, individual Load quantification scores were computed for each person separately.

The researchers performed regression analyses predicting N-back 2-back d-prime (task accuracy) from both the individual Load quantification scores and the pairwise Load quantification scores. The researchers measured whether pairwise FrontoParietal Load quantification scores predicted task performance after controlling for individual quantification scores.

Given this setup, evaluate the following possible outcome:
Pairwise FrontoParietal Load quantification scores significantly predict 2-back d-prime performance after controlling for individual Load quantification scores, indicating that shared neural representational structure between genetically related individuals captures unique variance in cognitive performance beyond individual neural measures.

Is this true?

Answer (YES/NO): YES